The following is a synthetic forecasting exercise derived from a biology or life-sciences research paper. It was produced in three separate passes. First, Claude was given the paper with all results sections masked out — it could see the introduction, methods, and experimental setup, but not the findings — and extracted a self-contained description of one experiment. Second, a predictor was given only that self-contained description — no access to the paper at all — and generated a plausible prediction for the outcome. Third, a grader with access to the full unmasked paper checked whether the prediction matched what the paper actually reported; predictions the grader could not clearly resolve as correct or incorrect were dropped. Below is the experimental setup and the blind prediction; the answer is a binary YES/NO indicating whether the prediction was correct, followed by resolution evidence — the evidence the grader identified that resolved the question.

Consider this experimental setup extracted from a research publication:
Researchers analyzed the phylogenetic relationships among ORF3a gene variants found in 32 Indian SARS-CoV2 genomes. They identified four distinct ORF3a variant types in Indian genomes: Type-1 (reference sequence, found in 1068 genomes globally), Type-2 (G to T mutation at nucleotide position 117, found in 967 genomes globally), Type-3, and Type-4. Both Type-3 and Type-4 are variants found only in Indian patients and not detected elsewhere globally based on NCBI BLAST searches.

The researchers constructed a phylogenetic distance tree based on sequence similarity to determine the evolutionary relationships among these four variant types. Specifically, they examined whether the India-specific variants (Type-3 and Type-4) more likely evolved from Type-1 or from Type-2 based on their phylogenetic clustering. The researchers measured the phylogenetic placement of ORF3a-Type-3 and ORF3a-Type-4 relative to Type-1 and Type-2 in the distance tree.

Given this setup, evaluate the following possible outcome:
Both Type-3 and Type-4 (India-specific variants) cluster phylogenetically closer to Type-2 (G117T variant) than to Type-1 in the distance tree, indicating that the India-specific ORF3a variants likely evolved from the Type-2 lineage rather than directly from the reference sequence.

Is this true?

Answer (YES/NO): YES